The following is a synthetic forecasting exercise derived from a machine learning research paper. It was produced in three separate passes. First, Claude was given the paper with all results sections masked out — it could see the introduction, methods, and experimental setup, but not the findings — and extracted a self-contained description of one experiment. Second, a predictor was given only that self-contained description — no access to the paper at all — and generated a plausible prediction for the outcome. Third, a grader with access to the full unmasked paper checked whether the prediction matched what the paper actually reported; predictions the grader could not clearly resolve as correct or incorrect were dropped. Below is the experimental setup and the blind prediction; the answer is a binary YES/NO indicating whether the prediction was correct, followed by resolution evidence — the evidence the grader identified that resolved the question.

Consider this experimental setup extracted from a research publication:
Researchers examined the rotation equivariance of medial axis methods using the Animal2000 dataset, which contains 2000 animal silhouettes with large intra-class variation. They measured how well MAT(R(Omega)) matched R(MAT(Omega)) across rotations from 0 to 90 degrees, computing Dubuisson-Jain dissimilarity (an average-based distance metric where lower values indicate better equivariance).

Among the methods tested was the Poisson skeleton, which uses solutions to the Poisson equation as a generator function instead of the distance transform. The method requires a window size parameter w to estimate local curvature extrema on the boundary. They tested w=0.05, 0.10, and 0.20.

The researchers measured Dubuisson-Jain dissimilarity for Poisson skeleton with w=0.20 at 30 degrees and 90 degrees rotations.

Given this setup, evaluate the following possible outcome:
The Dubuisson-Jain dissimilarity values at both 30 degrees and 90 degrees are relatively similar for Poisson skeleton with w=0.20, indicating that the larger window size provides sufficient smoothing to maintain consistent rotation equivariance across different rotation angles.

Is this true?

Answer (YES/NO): NO